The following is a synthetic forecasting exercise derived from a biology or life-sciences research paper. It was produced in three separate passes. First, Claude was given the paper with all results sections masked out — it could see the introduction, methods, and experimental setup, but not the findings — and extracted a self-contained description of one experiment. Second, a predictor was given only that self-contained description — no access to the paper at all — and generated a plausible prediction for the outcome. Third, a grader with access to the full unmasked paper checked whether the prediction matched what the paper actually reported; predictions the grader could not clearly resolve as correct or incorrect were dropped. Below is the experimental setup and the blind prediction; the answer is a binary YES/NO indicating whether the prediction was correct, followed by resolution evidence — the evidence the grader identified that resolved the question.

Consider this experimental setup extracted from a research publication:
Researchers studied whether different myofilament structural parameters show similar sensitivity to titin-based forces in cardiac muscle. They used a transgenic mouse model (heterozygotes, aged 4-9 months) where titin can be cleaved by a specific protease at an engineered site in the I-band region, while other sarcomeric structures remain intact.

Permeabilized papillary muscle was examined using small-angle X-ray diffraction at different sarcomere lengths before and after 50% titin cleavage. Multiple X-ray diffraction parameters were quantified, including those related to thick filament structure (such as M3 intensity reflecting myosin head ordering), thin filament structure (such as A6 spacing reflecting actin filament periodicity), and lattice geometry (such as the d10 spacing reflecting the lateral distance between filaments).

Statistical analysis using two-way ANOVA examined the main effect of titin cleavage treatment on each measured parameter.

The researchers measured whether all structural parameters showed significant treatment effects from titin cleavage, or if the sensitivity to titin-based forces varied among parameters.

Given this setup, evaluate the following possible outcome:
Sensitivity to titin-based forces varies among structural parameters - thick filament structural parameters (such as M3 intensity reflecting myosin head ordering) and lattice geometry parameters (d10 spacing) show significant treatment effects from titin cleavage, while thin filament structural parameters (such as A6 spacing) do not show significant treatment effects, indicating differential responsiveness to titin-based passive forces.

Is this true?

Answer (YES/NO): NO